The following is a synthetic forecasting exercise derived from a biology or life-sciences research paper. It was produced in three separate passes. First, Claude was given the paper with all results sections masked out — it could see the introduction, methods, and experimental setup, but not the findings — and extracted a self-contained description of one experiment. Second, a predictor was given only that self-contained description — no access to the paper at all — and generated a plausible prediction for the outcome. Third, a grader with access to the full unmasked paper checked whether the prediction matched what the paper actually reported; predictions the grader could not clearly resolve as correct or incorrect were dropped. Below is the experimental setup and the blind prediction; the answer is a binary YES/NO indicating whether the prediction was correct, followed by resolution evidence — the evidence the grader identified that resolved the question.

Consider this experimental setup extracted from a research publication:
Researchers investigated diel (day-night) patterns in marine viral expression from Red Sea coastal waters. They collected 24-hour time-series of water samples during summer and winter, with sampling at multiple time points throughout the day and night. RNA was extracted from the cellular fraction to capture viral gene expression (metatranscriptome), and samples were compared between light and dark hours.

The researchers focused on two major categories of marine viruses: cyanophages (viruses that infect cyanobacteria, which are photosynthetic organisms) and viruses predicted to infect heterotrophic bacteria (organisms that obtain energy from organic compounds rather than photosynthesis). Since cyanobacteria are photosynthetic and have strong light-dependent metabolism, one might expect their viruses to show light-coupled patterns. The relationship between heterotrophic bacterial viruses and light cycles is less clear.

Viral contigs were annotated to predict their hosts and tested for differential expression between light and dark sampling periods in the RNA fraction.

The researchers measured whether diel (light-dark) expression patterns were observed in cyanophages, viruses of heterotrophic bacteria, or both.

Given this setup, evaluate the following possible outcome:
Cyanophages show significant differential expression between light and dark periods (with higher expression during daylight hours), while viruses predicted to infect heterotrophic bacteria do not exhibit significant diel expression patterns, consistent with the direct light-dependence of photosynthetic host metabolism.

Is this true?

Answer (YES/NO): NO